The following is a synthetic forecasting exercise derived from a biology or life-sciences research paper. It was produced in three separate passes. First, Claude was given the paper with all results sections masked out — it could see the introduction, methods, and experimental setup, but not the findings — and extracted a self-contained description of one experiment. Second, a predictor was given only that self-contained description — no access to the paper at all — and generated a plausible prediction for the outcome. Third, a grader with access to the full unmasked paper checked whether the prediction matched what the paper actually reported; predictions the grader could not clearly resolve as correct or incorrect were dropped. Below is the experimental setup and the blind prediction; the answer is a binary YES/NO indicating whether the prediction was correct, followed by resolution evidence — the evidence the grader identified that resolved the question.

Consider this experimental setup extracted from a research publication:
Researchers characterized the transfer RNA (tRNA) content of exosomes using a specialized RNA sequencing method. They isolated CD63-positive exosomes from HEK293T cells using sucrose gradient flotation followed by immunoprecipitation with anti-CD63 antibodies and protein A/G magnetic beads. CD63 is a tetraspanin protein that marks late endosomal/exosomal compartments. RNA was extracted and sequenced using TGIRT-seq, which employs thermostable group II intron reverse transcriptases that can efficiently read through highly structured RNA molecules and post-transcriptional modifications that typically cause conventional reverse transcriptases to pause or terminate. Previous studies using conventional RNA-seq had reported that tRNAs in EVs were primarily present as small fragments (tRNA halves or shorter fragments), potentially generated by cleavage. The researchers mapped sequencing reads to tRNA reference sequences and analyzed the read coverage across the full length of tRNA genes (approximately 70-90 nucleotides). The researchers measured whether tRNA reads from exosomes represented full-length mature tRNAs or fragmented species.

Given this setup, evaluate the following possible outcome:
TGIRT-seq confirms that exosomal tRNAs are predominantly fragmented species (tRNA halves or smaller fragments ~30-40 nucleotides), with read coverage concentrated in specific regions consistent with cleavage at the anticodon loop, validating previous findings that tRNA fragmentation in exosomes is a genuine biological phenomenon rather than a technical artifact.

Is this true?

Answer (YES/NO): NO